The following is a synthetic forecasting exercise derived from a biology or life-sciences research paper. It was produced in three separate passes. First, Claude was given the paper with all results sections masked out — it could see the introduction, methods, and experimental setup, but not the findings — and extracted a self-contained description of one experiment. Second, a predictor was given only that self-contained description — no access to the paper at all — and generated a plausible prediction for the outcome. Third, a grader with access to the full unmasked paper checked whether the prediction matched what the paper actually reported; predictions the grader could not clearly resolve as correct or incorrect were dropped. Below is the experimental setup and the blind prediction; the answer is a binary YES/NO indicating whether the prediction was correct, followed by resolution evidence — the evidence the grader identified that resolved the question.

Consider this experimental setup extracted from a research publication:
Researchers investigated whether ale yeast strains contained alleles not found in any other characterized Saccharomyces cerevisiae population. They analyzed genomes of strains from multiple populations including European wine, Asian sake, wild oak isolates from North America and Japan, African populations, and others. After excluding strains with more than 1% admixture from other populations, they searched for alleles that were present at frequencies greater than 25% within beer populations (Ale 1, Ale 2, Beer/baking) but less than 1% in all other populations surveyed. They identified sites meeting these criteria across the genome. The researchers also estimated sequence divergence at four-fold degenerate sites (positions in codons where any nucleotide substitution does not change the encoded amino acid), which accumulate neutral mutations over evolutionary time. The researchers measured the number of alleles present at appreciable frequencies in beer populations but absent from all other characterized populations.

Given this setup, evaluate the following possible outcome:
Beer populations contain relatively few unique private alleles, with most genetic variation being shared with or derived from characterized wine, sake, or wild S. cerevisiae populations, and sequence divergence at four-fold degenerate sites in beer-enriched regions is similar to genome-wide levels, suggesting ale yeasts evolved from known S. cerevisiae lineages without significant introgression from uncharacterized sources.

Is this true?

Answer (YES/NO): NO